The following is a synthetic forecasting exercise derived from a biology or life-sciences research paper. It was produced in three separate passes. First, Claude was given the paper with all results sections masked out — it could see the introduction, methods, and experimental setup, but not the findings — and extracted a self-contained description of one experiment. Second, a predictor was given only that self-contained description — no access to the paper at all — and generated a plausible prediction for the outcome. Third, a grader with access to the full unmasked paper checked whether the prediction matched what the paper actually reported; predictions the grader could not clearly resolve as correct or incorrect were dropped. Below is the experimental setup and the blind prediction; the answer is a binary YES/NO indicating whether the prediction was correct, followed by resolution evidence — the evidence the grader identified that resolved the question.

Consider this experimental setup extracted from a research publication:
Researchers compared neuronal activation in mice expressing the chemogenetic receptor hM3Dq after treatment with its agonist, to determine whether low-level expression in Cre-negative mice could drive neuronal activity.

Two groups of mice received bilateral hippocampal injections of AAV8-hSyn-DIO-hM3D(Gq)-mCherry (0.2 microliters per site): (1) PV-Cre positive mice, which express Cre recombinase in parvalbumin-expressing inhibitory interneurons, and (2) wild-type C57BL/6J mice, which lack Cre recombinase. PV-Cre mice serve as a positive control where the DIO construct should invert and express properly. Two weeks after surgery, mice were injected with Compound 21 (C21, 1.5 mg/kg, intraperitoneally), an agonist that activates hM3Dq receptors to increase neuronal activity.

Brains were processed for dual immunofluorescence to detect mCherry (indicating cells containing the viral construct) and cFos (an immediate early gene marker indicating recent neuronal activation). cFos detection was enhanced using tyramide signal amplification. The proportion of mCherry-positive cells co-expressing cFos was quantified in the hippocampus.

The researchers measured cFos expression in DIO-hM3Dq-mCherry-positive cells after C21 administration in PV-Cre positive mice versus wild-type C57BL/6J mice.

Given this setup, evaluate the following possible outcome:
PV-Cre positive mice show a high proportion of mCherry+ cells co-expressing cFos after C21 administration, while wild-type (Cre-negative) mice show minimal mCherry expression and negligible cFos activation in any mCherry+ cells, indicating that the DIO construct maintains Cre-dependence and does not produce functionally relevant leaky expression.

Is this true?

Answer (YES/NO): NO